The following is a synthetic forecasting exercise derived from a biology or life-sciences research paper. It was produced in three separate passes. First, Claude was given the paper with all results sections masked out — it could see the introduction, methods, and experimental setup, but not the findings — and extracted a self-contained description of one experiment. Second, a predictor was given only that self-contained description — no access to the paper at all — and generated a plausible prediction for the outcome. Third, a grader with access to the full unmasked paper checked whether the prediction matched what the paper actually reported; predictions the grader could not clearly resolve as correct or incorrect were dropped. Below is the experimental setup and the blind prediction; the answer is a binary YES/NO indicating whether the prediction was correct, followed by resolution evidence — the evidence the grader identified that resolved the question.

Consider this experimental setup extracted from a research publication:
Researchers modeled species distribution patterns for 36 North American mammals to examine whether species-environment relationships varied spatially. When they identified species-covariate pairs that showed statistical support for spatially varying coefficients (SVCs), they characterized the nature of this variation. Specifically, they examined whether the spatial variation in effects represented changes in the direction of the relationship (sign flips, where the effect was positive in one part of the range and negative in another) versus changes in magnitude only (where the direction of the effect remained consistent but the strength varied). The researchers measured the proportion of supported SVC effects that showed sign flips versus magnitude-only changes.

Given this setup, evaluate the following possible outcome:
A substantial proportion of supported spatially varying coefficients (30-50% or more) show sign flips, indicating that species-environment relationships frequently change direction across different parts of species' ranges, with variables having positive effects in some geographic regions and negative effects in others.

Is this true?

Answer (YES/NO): NO